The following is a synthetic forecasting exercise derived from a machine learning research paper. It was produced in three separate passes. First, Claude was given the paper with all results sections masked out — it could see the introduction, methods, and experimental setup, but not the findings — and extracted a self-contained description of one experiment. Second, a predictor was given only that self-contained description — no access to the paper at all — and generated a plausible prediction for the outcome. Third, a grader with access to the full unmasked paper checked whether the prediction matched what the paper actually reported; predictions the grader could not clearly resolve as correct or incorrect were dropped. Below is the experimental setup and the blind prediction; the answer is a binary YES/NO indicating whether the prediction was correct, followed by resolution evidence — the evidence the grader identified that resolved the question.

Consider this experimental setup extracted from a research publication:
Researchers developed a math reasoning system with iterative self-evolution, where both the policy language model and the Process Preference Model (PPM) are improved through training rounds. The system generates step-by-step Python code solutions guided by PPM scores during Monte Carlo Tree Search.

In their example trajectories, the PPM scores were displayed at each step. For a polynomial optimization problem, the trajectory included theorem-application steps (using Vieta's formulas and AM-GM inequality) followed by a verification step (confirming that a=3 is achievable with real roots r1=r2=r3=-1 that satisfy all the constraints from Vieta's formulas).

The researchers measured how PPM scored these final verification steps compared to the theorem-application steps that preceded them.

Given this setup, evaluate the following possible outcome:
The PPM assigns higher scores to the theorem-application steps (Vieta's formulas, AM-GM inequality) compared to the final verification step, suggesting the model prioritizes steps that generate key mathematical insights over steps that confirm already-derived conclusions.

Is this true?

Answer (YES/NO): NO